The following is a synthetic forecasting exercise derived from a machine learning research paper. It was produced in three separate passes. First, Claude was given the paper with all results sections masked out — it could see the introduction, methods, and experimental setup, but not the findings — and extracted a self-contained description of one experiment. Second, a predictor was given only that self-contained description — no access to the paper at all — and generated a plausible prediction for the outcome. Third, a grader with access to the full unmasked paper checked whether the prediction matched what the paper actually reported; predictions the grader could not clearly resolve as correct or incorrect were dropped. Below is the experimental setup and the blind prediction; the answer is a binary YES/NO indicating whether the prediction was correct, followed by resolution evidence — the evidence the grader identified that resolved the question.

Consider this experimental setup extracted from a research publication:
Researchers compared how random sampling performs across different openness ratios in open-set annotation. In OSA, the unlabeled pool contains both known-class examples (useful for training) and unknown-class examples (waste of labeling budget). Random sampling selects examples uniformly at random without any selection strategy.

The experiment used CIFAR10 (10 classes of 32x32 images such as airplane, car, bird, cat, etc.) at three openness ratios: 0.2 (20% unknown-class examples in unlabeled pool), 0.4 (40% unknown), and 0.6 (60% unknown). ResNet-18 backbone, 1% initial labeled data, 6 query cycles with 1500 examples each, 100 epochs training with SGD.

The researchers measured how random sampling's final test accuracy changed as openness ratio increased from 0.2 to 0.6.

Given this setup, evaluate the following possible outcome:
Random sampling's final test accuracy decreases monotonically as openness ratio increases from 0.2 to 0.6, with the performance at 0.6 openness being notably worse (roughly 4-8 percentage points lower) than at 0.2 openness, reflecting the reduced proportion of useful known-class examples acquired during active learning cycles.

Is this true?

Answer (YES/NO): NO